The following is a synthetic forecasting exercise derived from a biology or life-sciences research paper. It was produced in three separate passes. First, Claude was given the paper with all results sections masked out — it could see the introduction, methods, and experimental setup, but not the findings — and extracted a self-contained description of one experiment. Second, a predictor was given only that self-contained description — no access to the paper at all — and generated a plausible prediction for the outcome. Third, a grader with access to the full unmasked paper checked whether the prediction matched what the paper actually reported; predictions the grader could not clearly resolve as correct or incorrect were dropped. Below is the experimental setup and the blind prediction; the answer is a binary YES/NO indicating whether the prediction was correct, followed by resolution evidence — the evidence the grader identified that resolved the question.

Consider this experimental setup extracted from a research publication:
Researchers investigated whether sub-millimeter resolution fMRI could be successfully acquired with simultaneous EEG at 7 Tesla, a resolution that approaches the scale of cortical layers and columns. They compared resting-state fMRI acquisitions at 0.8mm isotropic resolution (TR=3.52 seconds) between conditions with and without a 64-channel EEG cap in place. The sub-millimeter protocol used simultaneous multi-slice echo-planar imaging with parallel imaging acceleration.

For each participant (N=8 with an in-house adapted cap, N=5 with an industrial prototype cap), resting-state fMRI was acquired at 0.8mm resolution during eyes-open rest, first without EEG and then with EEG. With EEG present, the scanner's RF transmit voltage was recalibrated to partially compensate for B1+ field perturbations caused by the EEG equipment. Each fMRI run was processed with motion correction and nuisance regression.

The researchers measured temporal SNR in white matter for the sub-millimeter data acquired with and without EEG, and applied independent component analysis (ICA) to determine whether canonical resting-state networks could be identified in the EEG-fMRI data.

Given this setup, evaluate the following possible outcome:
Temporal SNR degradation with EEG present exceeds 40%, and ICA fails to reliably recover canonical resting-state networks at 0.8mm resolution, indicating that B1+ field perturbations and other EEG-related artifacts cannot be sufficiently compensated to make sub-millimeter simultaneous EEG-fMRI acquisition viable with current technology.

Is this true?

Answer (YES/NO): NO